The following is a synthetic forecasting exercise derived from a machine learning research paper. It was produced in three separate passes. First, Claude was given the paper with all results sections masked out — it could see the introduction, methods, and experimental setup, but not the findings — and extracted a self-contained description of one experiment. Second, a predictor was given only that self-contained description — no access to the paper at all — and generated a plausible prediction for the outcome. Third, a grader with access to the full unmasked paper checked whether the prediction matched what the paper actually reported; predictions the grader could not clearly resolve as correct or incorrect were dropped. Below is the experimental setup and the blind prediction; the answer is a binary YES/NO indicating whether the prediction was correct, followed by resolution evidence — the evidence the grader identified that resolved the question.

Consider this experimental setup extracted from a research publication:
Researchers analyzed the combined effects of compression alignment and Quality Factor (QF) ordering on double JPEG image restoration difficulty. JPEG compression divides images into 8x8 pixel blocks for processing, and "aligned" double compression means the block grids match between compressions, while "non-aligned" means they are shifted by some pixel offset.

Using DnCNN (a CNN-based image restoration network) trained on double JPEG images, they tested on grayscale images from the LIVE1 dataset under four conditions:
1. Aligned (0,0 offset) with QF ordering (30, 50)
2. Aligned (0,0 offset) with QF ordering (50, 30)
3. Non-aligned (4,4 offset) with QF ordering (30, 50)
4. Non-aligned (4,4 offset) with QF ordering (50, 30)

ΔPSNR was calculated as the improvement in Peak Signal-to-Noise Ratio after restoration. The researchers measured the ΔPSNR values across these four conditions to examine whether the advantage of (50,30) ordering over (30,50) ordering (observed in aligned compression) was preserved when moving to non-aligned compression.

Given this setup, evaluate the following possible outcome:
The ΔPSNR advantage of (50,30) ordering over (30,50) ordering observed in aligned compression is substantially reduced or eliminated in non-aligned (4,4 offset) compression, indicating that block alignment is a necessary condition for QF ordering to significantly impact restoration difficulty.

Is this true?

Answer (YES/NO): YES